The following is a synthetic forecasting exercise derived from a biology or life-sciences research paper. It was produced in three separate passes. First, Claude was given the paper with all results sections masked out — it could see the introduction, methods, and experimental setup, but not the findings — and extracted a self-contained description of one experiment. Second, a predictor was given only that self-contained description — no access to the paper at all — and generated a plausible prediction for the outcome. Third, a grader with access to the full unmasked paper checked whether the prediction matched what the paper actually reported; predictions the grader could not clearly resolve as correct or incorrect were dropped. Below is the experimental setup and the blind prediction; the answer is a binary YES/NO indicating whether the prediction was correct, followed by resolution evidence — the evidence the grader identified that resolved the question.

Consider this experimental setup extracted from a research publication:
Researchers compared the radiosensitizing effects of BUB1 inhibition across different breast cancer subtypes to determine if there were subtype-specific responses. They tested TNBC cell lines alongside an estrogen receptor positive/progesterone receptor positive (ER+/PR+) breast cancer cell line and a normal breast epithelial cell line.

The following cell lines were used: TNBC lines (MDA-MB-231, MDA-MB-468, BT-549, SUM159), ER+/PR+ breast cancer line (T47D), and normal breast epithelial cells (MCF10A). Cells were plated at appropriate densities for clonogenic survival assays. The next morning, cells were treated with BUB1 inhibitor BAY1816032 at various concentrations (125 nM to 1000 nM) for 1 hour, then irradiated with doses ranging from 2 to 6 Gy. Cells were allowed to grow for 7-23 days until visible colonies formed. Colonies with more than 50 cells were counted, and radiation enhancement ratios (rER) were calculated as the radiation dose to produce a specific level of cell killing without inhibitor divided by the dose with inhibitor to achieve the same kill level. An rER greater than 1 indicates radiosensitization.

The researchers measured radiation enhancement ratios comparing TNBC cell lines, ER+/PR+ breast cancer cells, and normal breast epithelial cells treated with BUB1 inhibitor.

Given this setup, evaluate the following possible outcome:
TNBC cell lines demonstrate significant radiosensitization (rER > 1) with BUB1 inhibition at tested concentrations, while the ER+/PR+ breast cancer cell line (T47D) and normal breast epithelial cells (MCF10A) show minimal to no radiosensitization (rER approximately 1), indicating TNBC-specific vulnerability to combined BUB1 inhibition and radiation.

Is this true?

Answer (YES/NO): YES